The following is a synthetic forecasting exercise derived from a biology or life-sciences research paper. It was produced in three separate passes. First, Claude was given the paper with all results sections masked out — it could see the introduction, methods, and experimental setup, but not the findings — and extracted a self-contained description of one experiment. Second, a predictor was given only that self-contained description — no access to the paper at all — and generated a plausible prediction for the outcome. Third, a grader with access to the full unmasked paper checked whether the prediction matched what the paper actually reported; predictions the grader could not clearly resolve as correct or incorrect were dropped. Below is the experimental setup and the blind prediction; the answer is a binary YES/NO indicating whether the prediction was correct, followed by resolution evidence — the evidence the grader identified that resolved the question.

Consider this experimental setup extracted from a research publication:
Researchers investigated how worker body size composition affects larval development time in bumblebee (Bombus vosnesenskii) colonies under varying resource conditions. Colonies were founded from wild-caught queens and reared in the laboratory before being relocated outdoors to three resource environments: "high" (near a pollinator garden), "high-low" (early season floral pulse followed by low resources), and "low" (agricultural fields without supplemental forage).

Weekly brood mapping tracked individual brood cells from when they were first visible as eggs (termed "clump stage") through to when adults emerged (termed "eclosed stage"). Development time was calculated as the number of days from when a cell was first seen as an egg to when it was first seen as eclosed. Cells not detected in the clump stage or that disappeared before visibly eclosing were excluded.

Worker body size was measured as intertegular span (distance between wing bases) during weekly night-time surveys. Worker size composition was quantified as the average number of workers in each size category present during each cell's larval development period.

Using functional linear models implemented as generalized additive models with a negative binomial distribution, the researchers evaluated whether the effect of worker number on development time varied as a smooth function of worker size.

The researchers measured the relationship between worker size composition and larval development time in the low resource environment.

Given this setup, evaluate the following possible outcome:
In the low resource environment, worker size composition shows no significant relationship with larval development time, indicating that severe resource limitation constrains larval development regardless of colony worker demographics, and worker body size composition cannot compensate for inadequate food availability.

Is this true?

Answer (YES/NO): NO